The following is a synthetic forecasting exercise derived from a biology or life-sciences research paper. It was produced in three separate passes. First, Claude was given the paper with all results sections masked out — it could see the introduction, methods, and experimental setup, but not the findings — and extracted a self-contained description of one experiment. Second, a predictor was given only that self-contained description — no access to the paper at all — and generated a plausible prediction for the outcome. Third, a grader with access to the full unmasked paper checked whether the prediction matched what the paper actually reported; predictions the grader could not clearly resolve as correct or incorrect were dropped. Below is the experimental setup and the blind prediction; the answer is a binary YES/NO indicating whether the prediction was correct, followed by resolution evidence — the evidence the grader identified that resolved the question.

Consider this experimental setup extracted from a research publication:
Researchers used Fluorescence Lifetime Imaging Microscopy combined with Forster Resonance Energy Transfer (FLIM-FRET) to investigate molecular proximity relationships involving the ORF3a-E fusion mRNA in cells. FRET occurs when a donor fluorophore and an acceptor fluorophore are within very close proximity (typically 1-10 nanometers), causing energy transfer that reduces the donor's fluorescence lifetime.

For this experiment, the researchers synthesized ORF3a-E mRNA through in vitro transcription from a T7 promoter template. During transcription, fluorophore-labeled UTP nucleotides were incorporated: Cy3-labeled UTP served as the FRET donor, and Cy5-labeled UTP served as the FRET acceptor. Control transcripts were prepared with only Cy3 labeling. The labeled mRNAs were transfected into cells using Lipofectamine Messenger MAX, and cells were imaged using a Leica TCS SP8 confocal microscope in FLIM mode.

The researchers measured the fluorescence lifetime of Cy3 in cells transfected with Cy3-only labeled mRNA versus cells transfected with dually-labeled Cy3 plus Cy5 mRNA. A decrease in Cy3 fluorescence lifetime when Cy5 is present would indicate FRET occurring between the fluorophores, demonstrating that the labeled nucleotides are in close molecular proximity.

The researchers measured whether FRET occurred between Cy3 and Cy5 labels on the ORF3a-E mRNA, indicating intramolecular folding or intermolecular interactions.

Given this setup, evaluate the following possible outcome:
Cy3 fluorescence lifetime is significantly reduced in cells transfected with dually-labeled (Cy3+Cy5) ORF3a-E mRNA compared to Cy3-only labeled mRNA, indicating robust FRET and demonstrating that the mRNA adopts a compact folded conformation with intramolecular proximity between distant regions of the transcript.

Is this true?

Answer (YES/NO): NO